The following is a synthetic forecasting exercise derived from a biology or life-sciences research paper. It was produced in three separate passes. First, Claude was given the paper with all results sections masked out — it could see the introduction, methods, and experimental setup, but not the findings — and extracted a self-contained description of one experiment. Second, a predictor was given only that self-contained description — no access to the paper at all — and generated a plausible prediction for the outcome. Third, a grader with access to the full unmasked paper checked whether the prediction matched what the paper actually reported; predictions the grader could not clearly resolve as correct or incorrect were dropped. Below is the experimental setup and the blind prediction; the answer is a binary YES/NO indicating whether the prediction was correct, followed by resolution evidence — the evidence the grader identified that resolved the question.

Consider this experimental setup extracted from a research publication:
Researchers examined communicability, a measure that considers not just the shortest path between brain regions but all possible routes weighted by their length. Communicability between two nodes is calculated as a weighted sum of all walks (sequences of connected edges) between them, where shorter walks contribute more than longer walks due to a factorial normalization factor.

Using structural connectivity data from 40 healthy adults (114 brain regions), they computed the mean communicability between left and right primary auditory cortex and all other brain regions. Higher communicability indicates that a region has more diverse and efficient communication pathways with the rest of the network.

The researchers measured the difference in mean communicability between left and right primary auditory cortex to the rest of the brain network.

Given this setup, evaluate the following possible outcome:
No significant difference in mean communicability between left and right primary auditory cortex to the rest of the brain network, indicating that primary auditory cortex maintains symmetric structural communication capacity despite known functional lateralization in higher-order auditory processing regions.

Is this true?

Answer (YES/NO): NO